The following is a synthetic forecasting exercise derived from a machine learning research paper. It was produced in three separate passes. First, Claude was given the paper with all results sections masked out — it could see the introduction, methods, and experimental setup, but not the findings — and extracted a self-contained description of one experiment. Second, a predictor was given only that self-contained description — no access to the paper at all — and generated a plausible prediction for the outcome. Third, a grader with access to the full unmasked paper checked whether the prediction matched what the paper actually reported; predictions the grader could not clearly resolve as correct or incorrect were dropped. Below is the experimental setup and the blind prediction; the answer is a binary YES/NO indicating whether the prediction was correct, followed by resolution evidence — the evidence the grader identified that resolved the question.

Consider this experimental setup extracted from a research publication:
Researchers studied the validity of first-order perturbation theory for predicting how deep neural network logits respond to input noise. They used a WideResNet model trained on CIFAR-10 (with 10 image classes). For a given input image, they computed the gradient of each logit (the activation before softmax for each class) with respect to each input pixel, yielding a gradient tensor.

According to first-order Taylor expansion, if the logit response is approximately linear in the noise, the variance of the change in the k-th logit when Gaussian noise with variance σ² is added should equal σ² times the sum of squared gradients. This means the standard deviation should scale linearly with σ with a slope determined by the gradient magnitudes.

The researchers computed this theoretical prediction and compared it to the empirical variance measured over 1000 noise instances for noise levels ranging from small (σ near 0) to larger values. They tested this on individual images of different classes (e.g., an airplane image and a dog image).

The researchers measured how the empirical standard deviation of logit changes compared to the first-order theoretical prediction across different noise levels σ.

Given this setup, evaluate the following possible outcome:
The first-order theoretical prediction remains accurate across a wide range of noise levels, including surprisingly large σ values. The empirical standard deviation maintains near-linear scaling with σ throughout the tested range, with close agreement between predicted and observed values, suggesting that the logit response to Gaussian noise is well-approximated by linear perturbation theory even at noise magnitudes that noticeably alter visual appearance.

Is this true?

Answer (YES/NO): NO